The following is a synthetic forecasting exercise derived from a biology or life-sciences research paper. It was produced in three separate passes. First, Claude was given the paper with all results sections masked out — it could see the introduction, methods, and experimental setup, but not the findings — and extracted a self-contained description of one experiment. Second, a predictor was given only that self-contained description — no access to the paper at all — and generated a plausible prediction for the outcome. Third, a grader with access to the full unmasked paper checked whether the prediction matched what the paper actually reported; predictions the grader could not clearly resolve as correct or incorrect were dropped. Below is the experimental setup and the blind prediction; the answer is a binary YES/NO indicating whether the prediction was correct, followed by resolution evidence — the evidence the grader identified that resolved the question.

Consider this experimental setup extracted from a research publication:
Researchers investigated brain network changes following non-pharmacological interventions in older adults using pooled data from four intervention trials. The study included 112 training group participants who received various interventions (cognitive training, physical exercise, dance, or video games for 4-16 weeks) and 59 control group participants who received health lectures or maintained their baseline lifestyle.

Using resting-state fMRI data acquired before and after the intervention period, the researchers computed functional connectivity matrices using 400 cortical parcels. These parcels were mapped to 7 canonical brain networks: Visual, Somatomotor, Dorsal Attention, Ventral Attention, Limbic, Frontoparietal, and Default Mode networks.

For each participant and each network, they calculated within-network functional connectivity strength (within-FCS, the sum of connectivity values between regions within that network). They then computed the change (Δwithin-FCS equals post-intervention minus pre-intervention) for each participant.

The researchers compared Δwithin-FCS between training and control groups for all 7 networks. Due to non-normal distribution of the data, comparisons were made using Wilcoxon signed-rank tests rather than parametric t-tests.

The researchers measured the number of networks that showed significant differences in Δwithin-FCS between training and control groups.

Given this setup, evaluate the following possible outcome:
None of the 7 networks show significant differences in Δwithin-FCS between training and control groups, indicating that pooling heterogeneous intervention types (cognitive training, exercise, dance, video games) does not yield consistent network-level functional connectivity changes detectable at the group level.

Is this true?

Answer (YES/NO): NO